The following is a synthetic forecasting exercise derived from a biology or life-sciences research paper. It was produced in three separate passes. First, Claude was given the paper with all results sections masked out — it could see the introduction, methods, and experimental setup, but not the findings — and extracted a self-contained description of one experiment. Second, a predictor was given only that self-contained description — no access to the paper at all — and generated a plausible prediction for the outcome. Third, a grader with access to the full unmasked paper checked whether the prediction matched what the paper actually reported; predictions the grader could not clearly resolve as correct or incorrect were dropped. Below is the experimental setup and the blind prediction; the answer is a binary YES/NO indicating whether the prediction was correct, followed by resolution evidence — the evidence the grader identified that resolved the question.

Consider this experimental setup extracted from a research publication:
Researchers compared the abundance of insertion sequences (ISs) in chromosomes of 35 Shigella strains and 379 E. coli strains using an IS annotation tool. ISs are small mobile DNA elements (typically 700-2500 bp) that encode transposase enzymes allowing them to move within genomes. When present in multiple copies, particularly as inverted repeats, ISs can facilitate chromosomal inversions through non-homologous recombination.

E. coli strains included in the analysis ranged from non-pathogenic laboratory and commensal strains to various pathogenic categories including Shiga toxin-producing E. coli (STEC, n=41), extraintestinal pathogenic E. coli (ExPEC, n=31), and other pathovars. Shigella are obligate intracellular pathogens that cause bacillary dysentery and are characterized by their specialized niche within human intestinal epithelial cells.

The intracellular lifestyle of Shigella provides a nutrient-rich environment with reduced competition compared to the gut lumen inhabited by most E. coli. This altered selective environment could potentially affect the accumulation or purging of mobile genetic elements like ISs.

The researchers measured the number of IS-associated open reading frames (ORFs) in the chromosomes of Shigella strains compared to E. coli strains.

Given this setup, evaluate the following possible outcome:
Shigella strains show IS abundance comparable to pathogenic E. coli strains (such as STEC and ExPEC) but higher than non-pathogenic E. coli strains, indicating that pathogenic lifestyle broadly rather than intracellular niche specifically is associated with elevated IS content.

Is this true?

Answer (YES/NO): NO